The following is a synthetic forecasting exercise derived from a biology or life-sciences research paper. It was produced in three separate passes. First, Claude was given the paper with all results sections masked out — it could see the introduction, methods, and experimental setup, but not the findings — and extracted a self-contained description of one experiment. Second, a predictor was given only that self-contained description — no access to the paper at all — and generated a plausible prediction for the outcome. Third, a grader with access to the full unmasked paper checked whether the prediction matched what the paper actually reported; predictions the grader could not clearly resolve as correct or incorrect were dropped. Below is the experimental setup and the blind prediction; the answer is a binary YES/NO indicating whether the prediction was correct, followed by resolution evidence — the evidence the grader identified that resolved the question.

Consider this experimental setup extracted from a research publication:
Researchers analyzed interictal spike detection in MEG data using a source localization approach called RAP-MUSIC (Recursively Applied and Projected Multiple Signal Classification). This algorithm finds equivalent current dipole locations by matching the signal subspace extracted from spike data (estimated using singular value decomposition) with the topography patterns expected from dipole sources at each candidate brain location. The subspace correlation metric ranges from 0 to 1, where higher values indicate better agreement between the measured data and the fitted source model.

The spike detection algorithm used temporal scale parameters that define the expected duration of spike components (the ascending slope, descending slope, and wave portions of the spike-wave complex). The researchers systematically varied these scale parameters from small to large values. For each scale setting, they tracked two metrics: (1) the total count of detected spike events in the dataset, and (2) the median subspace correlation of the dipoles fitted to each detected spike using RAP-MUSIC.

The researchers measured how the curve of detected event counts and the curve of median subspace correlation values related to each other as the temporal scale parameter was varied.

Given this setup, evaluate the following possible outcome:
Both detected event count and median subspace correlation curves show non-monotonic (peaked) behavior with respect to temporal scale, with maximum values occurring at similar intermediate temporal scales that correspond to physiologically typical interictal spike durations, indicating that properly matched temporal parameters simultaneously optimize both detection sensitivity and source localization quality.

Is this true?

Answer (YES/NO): NO